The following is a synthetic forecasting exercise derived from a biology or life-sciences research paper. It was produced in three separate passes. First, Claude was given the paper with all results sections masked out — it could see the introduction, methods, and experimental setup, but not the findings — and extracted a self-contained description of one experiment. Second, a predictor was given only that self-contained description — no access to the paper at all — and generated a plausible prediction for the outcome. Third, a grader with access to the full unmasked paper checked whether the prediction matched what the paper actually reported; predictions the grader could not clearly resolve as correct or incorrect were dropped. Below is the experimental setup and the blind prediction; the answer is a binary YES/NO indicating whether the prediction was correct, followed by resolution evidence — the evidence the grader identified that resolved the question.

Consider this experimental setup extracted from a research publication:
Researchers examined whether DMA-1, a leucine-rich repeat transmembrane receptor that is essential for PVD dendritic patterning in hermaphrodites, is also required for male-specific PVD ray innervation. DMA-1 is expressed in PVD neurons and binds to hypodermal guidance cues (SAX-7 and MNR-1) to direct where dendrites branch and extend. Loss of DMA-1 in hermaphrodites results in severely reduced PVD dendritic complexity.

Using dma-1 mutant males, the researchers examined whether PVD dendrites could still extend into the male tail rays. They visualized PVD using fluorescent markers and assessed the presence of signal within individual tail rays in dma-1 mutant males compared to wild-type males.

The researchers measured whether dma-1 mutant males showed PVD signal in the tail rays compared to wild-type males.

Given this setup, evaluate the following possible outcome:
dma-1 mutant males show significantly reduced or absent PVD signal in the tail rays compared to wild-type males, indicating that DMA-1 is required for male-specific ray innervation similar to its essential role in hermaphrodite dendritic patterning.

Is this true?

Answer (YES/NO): YES